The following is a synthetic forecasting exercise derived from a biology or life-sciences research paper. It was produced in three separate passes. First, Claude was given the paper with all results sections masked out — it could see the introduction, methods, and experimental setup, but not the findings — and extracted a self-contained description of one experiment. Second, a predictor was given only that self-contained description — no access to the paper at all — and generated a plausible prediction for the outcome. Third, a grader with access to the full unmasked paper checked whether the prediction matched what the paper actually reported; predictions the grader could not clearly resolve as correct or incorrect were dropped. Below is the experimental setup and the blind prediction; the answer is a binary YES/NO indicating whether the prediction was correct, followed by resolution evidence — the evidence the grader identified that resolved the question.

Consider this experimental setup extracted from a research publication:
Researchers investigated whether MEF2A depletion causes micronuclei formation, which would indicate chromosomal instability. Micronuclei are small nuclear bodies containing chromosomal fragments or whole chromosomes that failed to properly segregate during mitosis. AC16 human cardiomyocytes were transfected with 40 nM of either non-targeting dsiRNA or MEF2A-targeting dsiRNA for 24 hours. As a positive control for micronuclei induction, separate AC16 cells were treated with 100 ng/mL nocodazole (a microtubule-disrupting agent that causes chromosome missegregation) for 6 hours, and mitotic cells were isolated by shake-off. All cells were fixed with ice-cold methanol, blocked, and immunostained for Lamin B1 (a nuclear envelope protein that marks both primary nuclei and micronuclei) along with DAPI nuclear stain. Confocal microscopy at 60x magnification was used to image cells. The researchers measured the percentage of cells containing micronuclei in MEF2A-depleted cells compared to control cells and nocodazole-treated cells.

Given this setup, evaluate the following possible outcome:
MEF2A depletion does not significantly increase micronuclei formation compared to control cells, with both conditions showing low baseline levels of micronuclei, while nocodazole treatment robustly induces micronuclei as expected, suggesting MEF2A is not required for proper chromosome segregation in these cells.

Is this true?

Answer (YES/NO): NO